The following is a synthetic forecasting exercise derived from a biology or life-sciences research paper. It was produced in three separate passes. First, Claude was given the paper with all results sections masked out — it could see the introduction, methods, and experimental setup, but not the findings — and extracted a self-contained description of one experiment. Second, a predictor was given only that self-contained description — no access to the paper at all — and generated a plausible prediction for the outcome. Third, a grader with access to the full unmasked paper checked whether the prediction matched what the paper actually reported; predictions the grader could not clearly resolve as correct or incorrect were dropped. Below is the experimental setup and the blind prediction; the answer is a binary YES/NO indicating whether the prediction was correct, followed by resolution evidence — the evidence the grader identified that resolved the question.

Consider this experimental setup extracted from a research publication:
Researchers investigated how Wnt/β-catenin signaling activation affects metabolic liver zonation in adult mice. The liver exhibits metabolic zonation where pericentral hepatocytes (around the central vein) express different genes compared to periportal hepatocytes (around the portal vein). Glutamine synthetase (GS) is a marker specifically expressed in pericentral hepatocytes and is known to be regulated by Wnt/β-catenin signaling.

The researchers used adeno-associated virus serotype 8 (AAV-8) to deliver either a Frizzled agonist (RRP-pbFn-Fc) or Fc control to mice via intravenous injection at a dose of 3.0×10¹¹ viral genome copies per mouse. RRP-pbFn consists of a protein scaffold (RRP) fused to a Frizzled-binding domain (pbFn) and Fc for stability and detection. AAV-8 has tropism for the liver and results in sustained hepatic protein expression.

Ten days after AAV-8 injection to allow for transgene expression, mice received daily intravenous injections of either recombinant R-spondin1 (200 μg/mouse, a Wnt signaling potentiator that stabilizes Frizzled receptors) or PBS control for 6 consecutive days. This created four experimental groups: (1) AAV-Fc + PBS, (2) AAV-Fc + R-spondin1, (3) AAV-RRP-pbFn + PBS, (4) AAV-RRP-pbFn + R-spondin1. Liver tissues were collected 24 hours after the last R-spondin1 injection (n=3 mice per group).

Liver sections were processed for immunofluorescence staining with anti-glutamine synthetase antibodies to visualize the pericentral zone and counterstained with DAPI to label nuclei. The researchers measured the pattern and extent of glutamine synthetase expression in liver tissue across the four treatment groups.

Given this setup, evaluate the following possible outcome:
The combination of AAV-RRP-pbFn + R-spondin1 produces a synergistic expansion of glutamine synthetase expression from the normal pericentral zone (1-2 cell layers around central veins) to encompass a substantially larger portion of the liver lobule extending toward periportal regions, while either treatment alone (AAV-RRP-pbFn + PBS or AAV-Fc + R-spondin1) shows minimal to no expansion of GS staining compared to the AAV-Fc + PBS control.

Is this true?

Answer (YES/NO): YES